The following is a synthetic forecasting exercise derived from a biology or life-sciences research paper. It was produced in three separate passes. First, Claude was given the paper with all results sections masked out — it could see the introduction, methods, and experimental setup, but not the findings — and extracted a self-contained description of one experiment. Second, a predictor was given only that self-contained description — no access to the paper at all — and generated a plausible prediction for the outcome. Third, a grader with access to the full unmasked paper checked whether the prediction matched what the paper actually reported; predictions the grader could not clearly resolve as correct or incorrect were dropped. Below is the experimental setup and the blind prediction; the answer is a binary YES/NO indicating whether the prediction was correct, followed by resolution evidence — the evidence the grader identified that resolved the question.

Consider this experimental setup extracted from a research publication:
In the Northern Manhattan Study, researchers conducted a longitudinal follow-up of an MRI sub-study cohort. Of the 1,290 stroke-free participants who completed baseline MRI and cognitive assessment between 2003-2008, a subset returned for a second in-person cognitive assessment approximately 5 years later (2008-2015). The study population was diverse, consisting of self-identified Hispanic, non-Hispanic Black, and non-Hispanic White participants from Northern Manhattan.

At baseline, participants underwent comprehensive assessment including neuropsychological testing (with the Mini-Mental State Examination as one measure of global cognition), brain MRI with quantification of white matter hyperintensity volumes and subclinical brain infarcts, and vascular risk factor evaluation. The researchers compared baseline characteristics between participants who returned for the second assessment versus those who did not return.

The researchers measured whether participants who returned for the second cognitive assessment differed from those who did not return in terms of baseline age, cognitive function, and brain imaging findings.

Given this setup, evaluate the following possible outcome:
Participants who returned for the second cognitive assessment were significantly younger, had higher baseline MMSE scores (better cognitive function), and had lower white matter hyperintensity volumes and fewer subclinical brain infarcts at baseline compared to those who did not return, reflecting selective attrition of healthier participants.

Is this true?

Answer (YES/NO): NO